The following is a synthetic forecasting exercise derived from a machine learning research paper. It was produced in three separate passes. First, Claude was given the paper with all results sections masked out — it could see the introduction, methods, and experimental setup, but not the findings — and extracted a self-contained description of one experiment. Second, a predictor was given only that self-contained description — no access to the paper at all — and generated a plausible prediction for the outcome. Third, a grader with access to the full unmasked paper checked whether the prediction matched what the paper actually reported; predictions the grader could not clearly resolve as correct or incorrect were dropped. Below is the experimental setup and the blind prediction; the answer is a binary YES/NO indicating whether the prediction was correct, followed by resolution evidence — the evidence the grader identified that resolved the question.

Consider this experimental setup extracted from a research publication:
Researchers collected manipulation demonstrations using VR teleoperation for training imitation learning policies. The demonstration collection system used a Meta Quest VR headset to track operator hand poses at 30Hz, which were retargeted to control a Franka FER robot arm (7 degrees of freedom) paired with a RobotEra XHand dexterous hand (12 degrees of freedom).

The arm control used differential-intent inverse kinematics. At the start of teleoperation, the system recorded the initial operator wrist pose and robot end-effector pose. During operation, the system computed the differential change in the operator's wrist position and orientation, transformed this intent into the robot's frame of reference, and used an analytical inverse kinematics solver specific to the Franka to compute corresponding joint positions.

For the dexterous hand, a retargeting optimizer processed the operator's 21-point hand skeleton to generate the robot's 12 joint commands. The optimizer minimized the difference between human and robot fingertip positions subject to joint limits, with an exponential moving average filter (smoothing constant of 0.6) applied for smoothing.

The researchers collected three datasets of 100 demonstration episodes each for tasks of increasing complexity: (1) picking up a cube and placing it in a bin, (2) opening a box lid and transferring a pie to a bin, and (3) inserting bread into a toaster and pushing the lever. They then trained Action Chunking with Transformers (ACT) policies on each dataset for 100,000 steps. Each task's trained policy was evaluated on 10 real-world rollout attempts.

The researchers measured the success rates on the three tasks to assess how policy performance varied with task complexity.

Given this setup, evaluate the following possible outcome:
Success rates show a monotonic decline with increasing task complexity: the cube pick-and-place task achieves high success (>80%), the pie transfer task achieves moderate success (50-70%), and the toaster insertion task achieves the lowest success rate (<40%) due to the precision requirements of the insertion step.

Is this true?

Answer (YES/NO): NO